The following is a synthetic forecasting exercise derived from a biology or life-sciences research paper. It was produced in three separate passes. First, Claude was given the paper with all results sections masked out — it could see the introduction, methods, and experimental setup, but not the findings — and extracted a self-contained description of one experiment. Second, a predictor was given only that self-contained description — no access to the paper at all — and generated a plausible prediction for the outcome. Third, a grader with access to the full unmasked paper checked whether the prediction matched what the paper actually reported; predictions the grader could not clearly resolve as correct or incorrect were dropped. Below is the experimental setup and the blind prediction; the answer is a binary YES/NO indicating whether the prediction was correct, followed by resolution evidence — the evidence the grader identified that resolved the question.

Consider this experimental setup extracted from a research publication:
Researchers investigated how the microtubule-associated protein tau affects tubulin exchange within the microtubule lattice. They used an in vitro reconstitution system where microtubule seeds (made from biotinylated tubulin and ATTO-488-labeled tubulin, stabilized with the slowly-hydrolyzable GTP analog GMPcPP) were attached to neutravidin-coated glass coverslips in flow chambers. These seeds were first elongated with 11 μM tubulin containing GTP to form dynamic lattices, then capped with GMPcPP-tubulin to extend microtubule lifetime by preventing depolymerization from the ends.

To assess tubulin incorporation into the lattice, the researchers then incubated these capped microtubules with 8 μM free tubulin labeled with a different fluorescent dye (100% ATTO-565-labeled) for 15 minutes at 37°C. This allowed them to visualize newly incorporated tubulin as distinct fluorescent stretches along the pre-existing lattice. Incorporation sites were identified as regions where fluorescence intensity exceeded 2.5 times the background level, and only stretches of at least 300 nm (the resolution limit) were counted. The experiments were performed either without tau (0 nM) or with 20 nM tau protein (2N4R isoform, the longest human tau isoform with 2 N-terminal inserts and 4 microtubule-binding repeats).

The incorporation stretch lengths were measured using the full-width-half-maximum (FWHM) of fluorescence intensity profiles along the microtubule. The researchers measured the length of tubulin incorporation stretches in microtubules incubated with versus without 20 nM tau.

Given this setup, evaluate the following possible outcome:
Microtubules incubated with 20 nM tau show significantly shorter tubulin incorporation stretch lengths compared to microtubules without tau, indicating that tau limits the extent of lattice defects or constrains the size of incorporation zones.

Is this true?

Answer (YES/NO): NO